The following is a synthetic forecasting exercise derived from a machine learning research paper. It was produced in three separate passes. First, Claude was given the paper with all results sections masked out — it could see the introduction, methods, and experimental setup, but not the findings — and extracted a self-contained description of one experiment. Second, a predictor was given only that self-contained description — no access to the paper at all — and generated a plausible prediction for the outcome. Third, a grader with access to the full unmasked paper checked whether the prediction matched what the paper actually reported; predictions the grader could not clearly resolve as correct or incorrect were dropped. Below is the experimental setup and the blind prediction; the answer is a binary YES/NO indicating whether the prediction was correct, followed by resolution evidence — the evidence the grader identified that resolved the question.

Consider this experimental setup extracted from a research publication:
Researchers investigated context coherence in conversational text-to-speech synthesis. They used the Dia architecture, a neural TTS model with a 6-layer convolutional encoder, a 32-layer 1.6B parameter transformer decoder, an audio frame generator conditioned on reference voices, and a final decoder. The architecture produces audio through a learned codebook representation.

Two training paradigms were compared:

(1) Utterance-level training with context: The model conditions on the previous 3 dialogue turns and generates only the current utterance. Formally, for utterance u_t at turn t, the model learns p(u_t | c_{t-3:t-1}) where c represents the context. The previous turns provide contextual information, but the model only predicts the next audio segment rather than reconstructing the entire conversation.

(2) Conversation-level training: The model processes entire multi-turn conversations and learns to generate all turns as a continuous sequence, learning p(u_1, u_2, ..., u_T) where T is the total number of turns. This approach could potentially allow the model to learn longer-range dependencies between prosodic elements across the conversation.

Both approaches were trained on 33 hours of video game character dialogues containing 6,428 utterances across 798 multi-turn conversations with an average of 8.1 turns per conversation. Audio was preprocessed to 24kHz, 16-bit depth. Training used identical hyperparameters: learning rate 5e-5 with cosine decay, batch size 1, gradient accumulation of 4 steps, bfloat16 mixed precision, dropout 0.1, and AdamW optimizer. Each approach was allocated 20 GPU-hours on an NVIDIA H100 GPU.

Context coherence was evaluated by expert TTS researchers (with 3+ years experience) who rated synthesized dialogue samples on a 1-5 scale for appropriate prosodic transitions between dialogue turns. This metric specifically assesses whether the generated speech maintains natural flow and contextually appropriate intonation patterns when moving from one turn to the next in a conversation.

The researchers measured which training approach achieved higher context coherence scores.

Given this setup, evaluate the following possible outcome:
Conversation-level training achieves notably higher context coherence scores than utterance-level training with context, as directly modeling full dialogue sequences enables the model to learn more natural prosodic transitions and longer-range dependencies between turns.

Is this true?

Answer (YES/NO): NO